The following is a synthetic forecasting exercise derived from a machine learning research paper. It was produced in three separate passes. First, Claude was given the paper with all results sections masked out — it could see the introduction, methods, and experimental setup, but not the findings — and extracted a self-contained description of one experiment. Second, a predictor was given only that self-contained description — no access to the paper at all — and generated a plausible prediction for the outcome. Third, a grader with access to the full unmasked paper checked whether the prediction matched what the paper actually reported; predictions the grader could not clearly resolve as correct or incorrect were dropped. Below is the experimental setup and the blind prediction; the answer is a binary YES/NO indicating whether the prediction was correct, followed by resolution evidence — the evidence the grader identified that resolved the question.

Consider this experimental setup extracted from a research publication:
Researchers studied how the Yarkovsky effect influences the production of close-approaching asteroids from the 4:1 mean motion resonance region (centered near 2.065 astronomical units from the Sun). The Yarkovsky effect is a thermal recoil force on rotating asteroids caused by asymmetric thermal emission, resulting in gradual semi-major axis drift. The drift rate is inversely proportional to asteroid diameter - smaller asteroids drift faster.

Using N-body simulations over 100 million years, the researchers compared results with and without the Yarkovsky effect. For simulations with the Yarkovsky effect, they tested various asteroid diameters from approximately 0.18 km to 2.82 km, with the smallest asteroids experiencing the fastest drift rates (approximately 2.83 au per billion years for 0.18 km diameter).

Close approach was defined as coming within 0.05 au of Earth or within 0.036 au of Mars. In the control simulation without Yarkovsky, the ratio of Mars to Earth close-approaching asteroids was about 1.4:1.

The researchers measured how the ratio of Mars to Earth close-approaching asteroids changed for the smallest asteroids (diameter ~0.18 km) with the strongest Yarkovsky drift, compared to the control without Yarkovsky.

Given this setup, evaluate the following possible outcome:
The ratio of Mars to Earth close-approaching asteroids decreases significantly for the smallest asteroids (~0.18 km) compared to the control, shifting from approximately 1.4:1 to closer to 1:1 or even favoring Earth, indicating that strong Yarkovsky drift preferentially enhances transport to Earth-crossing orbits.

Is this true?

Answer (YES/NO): YES